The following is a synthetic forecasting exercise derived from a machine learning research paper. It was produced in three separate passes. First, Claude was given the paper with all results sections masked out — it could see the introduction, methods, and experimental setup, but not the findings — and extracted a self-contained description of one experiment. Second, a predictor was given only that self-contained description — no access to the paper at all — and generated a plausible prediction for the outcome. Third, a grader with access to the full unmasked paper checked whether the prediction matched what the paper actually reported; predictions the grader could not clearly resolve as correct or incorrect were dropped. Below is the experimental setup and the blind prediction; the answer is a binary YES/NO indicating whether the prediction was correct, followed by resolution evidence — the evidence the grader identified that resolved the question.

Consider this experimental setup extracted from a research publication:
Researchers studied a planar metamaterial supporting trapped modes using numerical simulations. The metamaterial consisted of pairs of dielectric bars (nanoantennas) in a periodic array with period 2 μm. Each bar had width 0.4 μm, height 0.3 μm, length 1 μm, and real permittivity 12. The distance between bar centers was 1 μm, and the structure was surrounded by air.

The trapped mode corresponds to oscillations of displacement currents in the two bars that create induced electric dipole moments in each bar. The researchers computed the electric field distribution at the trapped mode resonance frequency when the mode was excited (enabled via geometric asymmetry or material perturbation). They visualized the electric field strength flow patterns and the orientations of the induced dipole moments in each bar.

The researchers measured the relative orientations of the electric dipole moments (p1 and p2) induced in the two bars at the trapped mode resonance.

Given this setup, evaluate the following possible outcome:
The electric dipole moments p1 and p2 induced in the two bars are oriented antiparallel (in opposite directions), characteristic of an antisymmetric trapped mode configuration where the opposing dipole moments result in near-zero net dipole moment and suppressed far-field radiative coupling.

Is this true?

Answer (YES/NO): YES